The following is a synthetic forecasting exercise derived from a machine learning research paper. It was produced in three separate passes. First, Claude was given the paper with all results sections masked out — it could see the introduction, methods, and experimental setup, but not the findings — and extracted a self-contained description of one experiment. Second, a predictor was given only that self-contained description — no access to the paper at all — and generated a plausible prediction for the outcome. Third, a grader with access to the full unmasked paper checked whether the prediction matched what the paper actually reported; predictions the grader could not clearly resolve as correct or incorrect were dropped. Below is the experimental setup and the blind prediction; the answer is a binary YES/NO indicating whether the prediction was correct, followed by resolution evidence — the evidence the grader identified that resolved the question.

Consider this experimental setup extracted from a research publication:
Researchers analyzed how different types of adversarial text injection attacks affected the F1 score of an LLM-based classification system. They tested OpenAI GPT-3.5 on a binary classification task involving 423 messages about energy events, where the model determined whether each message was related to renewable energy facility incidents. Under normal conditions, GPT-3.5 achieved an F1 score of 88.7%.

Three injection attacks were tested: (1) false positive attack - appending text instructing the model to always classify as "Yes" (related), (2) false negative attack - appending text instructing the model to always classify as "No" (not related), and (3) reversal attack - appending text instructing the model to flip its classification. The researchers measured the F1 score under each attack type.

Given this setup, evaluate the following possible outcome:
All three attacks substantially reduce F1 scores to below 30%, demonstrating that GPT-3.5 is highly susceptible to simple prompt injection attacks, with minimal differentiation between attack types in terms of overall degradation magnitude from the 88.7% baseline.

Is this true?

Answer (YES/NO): NO